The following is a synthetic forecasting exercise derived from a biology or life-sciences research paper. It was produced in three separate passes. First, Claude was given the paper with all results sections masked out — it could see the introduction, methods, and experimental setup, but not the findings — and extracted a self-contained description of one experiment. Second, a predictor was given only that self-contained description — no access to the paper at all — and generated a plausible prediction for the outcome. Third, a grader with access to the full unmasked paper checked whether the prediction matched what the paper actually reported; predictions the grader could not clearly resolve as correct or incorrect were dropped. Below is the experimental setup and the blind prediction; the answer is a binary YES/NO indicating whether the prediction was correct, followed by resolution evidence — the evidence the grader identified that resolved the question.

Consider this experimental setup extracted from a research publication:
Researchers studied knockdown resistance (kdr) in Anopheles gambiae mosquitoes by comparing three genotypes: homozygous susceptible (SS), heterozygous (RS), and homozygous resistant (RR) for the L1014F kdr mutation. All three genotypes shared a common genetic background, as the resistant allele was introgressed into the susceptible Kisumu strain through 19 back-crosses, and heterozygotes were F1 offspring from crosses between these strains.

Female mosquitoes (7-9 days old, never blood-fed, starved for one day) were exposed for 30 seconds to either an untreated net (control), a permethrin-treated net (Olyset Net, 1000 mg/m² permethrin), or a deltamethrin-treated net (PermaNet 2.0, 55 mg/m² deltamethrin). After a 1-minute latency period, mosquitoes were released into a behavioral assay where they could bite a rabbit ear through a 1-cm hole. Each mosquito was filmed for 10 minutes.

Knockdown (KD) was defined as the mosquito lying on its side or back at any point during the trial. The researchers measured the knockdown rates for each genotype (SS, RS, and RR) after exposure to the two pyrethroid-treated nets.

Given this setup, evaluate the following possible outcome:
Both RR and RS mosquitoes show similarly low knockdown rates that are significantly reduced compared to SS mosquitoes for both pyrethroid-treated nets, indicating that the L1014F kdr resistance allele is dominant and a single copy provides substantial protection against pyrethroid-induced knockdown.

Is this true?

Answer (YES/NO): NO